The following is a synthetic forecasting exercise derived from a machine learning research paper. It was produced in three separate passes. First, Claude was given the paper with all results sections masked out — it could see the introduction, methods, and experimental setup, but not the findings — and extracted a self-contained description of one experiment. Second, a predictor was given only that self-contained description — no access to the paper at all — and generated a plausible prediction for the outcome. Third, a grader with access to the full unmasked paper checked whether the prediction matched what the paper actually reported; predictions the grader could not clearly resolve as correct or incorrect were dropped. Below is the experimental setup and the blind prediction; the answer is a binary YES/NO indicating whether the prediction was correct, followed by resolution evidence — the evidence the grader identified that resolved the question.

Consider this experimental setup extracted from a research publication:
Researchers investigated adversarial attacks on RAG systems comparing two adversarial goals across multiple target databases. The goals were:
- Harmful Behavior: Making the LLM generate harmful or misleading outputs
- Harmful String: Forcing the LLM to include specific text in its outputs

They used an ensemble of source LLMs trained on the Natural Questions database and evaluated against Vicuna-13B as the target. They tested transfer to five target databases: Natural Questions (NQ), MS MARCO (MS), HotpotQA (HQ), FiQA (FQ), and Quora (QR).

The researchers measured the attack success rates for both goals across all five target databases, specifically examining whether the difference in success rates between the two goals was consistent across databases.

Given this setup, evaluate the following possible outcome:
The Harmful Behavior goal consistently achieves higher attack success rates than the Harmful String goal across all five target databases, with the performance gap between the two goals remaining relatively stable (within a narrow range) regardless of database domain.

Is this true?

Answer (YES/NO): YES